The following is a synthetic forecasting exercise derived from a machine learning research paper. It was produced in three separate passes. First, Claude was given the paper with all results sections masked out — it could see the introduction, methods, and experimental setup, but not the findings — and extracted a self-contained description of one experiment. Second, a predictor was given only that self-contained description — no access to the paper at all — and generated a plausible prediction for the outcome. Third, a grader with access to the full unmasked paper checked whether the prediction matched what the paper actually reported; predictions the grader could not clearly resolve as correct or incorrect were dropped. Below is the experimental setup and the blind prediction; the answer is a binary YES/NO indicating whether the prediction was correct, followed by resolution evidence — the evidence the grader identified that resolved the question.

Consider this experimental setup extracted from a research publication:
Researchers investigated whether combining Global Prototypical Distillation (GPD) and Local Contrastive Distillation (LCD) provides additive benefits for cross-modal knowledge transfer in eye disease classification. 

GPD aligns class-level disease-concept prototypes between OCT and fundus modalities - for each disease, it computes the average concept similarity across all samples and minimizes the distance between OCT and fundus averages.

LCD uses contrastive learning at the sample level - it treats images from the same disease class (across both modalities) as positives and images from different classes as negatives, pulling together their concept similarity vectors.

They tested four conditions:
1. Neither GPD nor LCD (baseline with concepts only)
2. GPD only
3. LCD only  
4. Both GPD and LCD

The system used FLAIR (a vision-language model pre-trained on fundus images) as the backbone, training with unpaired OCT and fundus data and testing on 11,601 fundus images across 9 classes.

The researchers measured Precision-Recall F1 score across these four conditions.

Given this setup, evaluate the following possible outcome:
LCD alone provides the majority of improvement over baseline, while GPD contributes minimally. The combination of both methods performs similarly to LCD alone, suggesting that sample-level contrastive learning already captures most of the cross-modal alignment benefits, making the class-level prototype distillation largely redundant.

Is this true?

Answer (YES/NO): NO